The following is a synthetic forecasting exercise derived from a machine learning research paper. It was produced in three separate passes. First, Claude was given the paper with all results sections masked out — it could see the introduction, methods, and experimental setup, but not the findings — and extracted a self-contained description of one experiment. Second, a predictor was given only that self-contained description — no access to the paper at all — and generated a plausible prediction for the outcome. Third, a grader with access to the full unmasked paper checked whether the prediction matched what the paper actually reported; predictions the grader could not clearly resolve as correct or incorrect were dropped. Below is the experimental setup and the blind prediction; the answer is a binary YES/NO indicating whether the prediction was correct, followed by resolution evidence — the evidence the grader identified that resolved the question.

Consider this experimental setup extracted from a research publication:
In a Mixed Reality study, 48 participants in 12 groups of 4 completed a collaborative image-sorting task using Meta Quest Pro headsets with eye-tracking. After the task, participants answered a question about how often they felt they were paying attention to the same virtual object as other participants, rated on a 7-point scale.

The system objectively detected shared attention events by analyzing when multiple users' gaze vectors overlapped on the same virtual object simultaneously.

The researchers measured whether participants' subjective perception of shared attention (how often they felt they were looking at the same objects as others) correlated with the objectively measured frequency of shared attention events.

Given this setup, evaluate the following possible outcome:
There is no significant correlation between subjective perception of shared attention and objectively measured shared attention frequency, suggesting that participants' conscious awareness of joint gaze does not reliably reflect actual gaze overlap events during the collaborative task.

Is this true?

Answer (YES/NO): NO